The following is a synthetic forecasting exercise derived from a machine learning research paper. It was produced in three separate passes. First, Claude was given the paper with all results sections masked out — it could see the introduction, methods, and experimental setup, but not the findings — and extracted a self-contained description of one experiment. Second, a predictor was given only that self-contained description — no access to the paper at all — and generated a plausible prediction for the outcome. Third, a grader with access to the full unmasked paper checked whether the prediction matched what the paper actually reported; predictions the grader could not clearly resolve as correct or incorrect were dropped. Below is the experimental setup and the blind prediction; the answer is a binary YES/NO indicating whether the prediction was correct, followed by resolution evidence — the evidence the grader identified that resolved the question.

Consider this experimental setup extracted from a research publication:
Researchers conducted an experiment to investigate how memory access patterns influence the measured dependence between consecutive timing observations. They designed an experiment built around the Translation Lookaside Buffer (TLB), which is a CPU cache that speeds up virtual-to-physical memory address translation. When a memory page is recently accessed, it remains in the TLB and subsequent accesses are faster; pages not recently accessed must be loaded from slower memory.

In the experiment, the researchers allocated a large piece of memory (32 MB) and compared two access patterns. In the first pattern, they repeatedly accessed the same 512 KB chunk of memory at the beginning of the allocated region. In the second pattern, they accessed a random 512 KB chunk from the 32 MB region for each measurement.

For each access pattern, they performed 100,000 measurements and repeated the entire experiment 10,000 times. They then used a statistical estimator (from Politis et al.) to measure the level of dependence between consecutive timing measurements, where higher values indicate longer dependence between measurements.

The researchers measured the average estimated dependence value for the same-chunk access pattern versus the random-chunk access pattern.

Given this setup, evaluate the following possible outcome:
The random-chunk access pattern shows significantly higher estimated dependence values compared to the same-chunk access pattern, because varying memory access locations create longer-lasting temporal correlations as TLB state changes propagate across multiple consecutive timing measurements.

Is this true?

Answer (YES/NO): YES